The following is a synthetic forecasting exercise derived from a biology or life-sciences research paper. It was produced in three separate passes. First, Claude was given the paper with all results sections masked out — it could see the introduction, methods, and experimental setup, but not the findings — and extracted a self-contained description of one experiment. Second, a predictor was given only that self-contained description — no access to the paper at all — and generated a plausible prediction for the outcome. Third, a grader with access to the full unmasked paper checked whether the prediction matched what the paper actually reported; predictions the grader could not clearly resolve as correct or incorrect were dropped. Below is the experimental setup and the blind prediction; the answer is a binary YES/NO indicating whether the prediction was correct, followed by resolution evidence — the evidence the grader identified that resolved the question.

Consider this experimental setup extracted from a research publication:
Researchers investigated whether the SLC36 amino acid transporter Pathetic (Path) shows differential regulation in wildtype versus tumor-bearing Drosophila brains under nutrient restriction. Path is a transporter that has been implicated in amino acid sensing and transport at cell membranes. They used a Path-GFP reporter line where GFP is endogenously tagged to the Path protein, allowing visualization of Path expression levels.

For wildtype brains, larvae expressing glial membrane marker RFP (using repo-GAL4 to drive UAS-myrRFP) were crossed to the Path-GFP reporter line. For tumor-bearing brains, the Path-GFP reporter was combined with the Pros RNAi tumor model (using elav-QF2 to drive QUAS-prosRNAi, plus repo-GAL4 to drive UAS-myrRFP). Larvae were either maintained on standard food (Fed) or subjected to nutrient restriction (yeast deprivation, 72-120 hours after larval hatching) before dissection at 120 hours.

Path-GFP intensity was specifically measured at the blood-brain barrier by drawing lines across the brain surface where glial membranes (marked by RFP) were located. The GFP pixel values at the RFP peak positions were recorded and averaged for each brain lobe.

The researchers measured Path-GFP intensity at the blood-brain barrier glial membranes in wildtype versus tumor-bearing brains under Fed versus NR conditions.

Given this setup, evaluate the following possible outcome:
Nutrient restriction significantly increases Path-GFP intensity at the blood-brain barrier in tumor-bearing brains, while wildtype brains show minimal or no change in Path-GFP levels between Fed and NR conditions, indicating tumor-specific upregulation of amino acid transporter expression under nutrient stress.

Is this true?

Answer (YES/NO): NO